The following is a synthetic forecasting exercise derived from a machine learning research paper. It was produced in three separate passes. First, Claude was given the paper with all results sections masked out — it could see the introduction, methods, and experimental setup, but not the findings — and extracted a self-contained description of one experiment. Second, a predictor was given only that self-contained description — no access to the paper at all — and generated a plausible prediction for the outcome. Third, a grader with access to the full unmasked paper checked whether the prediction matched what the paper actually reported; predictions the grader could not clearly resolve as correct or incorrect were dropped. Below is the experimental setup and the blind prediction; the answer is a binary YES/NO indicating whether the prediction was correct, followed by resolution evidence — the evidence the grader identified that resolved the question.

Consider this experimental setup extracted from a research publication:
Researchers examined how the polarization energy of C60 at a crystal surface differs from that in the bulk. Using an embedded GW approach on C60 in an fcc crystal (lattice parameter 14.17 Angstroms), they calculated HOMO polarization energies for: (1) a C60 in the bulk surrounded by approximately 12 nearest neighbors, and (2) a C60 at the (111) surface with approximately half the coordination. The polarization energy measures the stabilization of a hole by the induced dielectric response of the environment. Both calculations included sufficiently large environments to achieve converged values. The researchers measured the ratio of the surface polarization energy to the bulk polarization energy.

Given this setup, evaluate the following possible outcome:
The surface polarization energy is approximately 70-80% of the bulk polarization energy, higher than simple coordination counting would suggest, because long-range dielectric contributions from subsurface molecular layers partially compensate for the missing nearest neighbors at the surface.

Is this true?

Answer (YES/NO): NO